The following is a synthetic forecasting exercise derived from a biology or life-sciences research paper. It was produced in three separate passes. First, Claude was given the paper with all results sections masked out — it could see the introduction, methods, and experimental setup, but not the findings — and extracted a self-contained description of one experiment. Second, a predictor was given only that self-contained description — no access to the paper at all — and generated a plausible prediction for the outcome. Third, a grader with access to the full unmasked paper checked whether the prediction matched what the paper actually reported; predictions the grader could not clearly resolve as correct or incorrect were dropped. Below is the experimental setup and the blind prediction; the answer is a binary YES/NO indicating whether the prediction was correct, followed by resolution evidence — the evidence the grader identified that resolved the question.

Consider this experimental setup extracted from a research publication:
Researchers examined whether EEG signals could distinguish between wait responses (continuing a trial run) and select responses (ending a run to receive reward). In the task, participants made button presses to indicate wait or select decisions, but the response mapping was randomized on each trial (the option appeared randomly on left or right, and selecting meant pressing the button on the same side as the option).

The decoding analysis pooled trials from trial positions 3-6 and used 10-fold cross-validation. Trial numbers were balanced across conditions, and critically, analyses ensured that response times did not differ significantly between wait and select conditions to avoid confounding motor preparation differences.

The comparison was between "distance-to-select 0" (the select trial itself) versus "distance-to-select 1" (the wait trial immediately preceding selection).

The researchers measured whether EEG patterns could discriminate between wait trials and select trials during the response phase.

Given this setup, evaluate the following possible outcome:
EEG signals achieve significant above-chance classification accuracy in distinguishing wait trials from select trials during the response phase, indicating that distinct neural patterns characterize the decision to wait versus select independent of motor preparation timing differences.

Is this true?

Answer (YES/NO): YES